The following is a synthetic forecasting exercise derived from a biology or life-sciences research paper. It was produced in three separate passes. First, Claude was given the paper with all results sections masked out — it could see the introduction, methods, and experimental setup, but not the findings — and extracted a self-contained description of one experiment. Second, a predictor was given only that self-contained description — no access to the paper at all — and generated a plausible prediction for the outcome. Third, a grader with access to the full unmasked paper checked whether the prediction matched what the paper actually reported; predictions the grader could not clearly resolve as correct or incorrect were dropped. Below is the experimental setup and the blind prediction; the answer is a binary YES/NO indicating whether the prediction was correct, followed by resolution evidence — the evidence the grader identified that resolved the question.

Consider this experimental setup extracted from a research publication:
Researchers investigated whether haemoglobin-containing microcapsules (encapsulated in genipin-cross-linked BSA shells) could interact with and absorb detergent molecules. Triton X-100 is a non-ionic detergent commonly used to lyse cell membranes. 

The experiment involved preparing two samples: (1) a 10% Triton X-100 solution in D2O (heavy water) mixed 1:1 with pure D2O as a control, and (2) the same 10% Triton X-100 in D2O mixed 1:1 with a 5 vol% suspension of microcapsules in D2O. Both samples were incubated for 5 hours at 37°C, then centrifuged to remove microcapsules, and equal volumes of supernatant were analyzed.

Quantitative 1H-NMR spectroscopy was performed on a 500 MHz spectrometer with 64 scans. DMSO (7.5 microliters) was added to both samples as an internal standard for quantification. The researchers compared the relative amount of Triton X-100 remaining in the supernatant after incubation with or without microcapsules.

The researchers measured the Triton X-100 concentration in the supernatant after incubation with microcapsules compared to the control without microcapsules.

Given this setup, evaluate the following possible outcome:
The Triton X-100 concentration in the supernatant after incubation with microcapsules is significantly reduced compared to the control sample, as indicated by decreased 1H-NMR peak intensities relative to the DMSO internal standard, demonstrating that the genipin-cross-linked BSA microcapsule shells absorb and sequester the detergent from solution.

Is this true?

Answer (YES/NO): NO